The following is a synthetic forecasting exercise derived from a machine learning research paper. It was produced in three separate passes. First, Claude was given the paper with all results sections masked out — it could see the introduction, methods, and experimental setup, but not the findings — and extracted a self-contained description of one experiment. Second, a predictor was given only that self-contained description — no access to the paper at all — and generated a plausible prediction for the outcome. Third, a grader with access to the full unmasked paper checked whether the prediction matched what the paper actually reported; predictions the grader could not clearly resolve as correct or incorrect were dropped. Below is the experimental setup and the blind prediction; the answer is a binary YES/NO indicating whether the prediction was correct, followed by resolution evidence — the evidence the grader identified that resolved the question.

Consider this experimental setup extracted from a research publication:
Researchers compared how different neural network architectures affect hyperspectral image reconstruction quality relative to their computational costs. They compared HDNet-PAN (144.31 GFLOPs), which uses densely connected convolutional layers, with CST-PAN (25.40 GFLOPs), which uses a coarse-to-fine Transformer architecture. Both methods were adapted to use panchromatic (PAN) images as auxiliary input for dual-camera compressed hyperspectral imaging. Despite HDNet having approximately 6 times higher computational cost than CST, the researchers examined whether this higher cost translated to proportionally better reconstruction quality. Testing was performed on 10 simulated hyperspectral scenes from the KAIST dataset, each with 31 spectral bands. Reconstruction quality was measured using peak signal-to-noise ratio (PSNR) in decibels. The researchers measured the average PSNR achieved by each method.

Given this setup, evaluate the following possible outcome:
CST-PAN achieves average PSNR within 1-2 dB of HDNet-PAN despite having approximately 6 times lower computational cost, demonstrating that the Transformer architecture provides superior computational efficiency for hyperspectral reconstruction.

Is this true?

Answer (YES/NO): YES